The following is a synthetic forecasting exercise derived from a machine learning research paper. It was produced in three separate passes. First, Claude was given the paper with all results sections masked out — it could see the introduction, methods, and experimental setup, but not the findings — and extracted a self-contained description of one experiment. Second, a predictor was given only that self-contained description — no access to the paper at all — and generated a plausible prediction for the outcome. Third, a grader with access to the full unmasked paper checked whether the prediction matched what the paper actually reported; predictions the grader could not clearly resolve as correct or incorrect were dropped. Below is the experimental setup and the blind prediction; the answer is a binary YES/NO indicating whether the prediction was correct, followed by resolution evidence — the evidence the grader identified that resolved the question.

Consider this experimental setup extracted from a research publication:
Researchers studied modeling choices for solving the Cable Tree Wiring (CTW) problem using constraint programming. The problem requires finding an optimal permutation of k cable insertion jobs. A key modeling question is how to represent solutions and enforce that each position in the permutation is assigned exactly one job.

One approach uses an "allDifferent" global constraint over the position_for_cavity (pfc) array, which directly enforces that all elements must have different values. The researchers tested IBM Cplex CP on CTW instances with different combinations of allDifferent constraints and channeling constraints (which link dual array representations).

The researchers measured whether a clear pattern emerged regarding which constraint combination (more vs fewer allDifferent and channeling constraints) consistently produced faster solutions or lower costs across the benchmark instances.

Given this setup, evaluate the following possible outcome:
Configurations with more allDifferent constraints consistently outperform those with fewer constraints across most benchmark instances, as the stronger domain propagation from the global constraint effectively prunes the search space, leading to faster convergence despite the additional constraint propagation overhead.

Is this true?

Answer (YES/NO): NO